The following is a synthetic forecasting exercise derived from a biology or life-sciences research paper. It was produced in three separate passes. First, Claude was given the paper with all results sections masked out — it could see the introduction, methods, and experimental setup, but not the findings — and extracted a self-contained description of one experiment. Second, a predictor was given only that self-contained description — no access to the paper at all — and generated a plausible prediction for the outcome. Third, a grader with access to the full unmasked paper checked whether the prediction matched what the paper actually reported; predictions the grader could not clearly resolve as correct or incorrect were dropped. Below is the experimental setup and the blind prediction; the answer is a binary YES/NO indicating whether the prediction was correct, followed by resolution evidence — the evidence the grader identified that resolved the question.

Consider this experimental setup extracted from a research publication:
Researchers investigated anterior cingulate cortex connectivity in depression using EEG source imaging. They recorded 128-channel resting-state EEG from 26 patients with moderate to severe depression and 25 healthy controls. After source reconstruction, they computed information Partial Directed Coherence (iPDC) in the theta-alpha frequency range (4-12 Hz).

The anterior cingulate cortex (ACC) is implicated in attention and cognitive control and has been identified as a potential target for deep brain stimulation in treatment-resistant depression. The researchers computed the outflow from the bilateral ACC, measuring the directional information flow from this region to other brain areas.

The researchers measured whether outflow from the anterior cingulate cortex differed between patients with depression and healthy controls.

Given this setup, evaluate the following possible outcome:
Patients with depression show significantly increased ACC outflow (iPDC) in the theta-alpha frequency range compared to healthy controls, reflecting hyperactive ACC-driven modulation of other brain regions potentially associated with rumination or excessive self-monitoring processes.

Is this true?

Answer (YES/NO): NO